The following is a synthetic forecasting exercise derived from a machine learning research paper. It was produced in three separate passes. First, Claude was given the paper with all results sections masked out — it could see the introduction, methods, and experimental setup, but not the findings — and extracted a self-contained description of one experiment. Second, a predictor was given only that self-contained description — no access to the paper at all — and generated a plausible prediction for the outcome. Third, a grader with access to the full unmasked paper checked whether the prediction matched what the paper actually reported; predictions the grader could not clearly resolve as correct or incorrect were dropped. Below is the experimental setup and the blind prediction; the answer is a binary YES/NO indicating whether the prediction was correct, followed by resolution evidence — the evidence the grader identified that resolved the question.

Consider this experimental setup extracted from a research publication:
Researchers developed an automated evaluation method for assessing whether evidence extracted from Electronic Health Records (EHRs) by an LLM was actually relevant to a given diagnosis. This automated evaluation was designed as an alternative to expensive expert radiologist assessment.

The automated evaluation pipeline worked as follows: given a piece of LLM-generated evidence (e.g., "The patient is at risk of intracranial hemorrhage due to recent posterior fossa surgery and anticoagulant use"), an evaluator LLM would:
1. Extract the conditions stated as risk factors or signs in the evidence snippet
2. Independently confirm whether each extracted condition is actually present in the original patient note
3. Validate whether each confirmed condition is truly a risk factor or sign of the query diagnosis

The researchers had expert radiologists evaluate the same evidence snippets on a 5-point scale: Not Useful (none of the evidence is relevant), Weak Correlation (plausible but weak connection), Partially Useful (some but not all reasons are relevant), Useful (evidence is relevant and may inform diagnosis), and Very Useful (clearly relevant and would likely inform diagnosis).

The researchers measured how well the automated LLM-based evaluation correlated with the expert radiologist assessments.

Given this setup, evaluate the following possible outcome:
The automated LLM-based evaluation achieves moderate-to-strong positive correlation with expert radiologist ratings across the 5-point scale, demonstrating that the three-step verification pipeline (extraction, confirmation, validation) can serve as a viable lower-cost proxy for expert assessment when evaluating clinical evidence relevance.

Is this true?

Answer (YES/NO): NO